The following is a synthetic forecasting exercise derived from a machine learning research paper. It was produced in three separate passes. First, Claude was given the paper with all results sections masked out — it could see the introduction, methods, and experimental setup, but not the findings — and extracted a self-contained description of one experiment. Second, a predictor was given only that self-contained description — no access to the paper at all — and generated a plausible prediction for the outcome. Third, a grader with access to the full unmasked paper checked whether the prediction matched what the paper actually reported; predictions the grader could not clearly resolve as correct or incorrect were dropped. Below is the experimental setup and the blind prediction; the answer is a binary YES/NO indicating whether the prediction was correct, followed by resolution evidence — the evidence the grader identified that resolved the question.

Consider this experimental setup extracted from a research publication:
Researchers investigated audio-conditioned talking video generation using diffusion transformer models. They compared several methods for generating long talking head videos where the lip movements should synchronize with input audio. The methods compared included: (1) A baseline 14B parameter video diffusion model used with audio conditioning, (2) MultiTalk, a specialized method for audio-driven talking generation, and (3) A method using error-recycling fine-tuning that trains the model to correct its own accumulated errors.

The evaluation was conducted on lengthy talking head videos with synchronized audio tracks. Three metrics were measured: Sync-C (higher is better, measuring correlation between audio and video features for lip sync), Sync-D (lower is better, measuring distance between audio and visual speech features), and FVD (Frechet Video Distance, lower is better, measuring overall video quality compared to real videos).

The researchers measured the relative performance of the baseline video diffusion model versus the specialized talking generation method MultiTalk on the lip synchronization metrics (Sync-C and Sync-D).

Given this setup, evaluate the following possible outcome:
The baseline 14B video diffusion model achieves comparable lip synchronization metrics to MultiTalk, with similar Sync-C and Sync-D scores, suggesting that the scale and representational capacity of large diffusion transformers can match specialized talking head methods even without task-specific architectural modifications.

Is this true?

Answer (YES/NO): NO